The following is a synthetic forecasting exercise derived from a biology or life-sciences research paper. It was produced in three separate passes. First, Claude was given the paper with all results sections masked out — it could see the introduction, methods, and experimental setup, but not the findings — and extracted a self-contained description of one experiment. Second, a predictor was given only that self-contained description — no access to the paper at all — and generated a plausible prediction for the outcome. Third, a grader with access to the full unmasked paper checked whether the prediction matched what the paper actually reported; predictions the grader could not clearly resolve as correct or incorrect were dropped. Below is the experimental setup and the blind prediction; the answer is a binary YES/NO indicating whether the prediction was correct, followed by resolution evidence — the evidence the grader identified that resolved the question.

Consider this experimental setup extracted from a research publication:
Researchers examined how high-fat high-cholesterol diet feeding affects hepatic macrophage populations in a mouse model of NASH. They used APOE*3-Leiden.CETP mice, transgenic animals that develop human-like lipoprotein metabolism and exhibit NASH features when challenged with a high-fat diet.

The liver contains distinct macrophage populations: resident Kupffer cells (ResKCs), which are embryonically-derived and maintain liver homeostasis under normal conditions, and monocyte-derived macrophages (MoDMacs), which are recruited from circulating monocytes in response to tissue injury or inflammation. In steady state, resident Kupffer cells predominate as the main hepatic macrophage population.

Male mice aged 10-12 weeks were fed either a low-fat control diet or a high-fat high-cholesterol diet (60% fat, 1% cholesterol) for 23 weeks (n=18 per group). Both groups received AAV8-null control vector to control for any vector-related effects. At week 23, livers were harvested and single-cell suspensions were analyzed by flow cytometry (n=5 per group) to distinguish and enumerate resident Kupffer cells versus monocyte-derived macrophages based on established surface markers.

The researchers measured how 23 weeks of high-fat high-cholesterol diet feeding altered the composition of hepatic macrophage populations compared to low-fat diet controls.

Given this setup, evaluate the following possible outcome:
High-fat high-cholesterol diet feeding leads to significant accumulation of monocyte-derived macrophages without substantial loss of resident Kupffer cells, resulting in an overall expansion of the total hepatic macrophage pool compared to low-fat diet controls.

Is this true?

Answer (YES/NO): NO